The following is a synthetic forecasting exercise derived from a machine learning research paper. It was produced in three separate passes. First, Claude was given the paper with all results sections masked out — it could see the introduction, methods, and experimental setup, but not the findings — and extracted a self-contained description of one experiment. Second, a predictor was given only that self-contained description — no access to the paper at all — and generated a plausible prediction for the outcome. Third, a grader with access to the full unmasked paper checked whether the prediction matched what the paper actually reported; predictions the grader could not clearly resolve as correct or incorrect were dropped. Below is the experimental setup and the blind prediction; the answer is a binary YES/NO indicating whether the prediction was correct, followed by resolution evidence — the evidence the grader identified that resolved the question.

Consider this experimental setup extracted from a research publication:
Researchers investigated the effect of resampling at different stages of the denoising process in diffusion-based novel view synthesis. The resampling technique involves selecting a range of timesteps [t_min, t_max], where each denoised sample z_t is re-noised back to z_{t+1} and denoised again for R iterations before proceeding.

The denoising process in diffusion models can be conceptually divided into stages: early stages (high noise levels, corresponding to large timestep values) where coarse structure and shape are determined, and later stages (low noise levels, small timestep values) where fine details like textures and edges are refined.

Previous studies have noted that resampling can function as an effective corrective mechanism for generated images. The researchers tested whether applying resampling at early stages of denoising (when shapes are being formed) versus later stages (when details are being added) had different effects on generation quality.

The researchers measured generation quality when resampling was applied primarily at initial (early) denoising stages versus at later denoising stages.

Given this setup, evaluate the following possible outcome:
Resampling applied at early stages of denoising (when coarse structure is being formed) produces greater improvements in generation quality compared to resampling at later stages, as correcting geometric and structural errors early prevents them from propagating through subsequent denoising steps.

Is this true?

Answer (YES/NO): YES